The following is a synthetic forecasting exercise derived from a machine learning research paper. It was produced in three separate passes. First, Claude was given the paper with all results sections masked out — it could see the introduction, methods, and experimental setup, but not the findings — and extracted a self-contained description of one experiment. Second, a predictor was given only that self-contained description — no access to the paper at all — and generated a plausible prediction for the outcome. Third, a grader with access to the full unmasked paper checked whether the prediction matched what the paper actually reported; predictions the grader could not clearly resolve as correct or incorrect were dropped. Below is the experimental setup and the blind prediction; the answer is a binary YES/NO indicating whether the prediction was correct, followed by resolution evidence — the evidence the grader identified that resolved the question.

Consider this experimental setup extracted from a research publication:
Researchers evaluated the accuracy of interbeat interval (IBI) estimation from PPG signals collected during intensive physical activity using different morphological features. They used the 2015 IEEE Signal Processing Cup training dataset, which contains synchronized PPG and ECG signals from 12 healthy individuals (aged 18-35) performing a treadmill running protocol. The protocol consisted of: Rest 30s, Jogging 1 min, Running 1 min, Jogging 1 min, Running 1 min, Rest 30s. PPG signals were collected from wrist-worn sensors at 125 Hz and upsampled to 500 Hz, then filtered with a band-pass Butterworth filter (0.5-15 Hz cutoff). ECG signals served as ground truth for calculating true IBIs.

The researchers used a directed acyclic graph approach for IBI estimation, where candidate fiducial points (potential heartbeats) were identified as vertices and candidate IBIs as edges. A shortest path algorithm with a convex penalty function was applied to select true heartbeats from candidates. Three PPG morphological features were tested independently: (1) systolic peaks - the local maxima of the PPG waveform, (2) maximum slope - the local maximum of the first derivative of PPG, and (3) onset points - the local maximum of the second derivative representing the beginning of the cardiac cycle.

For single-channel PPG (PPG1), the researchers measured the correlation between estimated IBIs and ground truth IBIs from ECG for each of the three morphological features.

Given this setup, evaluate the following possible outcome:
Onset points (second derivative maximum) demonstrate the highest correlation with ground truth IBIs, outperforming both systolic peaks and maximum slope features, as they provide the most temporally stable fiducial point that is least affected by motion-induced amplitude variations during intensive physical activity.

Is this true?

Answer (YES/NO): YES